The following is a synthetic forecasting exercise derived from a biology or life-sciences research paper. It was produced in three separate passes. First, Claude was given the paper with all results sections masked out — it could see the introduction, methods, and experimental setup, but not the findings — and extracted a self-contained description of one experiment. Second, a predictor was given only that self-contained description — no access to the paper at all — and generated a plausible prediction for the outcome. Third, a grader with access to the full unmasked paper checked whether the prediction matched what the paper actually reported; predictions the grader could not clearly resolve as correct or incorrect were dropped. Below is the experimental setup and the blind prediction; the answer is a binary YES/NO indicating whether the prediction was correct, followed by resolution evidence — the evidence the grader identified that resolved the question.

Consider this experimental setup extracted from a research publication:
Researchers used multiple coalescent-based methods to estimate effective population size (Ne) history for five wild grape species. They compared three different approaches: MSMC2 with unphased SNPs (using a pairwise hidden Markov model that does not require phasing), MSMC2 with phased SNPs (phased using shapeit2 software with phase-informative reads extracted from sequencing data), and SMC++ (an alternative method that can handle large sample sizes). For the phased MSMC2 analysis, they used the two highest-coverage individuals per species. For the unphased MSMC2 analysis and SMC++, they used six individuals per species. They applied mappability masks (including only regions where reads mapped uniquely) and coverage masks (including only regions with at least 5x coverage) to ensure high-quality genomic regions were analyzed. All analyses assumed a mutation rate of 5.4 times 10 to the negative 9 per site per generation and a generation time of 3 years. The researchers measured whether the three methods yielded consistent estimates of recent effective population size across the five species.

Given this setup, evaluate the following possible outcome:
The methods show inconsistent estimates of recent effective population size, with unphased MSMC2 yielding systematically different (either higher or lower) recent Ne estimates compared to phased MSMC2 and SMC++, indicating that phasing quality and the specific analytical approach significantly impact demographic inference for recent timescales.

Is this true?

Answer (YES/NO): NO